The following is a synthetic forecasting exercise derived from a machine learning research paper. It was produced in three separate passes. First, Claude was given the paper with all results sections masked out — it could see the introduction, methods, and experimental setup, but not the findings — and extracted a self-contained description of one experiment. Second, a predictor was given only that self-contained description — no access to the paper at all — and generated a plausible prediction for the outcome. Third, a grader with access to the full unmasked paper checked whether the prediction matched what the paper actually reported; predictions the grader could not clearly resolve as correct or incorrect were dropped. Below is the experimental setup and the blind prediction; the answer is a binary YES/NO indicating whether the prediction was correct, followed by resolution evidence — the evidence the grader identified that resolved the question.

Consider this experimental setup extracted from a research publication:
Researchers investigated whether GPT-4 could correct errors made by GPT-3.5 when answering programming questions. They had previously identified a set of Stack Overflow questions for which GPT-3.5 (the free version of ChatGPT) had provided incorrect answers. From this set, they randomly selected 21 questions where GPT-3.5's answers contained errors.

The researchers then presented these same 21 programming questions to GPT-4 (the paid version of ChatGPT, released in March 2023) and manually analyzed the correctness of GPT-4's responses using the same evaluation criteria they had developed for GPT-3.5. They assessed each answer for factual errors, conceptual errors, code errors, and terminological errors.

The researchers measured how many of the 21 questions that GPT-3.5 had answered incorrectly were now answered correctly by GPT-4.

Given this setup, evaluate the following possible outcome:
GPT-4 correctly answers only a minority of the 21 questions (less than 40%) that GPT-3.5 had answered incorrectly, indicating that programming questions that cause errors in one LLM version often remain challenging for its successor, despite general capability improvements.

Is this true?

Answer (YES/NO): YES